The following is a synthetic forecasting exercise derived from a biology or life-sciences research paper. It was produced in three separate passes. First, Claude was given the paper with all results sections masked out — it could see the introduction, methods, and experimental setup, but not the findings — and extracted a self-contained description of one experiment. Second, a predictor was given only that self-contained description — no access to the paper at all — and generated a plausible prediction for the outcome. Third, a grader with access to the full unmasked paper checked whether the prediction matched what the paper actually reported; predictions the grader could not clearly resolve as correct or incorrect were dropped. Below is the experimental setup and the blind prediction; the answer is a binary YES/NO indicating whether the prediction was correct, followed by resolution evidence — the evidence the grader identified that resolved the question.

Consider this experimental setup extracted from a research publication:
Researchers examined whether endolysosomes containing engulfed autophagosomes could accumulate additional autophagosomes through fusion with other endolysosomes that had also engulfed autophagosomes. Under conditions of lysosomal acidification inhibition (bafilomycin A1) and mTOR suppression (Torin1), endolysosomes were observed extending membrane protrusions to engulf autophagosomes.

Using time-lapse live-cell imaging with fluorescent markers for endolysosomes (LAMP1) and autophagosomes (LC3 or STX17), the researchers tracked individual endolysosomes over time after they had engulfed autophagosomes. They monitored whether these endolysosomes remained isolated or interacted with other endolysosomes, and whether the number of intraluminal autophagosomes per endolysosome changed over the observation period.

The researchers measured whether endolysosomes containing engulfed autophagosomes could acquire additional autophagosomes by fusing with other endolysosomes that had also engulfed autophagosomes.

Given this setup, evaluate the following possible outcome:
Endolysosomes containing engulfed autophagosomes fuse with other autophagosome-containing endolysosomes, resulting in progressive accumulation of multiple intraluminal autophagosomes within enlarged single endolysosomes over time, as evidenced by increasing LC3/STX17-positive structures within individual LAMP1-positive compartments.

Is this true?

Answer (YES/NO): YES